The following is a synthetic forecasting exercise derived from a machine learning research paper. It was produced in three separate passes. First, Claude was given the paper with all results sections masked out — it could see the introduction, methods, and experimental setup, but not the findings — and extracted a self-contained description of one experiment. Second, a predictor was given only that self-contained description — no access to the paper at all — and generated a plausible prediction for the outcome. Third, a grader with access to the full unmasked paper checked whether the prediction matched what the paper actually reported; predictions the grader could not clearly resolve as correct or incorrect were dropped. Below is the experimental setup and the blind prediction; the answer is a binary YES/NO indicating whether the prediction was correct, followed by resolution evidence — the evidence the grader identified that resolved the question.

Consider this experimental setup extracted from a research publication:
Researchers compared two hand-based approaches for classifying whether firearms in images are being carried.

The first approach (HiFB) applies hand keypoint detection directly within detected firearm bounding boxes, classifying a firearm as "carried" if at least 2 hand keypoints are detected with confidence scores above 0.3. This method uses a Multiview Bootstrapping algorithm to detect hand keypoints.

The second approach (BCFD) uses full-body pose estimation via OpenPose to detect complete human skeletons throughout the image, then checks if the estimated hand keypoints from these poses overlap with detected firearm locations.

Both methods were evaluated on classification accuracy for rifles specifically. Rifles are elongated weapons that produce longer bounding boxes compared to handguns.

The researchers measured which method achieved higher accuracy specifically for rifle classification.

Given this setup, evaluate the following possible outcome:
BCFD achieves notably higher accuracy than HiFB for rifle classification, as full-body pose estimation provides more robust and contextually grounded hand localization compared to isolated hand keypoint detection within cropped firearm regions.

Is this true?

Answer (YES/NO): YES